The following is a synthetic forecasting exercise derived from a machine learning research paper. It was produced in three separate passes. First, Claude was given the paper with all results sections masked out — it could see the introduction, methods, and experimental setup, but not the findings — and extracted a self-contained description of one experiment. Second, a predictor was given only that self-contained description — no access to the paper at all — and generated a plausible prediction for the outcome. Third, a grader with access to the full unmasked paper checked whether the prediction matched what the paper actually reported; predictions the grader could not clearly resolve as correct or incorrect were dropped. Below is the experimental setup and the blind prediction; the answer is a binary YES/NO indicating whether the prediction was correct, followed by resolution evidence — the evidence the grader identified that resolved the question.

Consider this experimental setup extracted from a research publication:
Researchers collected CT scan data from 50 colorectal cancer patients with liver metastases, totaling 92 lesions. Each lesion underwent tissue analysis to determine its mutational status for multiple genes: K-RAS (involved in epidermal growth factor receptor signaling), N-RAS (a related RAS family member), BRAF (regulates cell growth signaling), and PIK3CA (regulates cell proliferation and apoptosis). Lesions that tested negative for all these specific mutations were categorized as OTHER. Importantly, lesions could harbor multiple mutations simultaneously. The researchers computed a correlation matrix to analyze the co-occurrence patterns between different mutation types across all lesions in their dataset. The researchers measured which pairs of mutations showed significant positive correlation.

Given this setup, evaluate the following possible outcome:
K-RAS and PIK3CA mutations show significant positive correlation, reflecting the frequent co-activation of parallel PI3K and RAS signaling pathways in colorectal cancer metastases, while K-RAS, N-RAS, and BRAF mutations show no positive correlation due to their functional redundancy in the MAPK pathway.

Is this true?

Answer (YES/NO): NO